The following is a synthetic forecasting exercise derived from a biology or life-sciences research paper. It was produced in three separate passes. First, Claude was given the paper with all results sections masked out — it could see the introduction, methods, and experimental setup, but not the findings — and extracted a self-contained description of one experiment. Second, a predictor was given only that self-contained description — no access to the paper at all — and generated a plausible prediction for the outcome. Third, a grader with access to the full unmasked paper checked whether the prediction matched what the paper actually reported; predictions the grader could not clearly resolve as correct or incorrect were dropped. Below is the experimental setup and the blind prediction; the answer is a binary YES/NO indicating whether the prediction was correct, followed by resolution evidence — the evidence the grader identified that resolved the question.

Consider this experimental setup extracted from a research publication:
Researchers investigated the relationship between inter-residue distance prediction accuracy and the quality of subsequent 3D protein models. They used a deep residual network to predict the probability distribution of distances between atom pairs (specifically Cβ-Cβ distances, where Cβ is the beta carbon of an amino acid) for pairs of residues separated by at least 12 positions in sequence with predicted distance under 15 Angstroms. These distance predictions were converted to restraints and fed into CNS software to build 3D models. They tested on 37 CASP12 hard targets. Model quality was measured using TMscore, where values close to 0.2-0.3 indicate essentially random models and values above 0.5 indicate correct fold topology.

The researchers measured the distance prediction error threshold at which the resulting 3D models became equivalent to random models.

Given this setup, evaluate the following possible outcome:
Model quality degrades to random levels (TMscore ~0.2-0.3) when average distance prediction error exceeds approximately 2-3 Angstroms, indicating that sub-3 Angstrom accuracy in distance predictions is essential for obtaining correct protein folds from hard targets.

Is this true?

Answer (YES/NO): NO